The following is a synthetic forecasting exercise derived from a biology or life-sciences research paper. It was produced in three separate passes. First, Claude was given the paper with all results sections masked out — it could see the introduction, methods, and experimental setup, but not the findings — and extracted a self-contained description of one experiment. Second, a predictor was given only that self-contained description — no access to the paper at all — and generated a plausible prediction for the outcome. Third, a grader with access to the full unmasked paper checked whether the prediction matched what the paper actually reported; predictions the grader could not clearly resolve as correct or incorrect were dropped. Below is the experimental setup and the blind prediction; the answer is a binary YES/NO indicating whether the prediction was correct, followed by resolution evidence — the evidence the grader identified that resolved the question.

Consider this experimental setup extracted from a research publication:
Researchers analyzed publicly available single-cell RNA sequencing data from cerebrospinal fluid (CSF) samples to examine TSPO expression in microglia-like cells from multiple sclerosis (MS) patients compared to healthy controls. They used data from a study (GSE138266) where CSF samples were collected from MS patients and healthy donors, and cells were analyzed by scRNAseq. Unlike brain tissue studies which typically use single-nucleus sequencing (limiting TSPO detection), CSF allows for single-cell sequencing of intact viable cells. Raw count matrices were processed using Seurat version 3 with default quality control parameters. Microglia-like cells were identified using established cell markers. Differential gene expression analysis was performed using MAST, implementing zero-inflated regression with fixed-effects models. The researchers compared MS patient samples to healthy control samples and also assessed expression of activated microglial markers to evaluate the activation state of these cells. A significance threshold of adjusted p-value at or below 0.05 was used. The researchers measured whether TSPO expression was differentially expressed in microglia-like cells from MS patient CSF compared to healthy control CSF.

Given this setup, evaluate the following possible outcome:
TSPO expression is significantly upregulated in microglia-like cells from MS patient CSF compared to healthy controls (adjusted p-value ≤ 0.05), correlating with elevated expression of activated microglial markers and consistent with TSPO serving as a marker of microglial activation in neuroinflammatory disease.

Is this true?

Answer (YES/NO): NO